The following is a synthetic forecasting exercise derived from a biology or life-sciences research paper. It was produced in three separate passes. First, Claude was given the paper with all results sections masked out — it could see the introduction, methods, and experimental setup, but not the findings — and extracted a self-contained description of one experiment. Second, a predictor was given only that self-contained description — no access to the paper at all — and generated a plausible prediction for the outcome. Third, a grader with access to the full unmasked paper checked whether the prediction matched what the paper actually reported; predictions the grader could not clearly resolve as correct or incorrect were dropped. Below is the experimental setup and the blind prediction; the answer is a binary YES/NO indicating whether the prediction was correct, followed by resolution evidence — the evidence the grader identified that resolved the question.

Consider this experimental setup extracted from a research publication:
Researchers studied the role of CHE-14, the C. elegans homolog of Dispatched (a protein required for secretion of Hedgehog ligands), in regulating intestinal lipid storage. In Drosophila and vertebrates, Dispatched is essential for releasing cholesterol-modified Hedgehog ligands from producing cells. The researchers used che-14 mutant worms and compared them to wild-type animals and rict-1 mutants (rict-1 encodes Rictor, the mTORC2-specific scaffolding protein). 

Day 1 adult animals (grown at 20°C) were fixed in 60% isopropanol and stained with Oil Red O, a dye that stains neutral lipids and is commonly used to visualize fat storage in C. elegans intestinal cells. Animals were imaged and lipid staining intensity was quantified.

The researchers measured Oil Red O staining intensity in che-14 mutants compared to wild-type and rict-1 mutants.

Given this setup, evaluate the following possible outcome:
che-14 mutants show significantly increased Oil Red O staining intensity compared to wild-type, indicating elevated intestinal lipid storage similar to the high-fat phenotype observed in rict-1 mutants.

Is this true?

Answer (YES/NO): NO